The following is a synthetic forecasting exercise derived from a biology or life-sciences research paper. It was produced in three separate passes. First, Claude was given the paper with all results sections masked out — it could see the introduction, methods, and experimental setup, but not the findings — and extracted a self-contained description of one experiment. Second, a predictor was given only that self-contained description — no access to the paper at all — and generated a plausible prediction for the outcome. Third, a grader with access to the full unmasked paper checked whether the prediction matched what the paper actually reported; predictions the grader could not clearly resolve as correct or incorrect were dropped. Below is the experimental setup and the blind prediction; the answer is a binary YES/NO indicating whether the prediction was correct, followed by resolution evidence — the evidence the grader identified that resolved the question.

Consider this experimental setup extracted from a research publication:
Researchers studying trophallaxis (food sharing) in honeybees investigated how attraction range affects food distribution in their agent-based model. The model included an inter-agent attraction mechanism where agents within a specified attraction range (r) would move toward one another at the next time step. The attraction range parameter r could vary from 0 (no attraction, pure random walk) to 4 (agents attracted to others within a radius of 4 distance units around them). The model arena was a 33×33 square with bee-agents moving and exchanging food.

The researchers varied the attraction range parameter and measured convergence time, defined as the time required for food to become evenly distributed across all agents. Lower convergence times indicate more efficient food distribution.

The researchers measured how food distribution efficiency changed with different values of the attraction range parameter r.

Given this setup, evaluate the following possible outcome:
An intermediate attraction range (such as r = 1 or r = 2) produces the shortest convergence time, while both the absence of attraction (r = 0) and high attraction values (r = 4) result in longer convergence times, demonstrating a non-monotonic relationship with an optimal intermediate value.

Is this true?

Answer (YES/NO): YES